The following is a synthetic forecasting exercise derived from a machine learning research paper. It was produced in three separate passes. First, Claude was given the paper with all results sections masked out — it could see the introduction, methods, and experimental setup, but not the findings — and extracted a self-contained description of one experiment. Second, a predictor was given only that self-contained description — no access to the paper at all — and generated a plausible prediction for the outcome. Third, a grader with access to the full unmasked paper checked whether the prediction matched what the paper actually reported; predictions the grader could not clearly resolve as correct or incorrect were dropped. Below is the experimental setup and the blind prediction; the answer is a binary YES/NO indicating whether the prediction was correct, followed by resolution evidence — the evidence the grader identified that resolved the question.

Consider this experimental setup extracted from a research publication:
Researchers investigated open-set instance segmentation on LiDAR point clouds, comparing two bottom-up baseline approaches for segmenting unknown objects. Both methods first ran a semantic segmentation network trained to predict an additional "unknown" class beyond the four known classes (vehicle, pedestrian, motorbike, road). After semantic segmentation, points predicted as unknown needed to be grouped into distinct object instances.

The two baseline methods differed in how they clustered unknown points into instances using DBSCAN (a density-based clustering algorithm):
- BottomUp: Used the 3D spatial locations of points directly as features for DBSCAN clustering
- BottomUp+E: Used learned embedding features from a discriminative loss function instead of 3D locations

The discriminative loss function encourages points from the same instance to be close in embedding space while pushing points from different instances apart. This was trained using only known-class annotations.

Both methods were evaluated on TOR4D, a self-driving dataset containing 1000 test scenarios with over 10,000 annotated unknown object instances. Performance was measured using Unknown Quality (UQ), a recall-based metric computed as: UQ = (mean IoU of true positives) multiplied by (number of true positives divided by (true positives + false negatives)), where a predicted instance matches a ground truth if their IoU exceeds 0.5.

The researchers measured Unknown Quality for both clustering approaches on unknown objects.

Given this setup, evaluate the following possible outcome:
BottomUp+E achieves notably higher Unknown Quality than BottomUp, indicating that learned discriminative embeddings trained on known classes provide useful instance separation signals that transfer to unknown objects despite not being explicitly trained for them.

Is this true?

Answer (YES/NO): YES